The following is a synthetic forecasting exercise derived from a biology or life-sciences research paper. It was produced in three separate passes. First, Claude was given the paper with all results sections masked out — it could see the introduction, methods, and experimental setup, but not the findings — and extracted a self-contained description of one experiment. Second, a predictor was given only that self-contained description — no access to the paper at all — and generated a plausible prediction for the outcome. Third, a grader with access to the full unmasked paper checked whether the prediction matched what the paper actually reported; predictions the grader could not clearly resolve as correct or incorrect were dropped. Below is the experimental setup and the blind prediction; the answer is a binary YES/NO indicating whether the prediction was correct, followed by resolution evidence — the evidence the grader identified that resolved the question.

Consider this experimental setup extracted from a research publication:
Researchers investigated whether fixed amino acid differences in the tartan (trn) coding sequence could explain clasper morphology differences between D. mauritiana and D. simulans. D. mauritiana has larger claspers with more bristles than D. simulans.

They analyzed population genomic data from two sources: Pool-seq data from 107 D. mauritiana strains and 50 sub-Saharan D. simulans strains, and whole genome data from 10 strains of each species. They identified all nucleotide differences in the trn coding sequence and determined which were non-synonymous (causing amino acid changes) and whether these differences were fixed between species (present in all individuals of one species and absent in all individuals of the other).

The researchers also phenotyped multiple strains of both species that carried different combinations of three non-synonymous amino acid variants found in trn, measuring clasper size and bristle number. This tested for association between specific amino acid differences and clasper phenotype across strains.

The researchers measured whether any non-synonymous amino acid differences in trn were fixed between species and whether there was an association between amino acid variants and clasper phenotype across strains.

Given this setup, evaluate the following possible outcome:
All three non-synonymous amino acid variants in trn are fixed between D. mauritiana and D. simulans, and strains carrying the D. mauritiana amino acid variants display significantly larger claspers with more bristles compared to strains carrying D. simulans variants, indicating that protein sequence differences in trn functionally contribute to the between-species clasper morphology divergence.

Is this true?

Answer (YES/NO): NO